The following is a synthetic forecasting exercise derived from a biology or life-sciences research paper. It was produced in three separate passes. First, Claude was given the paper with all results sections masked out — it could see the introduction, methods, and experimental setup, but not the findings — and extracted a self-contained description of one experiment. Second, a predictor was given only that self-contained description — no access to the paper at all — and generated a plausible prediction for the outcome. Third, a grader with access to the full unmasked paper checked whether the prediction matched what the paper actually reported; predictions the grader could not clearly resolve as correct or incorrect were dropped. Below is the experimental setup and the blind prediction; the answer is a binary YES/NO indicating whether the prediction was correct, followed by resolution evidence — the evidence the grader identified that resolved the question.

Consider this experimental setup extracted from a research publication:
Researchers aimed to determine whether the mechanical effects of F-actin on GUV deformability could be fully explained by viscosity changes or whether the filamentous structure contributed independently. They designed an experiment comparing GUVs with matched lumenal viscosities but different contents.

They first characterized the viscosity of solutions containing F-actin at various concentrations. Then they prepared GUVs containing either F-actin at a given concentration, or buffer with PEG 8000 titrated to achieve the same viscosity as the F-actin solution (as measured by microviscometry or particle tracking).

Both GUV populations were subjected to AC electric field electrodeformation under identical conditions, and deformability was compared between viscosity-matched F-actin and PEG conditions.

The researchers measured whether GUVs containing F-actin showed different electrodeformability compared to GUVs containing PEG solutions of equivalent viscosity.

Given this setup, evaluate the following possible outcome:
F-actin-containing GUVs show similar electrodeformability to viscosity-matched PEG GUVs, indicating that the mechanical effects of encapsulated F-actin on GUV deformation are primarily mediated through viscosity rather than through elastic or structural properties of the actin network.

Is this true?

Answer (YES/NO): YES